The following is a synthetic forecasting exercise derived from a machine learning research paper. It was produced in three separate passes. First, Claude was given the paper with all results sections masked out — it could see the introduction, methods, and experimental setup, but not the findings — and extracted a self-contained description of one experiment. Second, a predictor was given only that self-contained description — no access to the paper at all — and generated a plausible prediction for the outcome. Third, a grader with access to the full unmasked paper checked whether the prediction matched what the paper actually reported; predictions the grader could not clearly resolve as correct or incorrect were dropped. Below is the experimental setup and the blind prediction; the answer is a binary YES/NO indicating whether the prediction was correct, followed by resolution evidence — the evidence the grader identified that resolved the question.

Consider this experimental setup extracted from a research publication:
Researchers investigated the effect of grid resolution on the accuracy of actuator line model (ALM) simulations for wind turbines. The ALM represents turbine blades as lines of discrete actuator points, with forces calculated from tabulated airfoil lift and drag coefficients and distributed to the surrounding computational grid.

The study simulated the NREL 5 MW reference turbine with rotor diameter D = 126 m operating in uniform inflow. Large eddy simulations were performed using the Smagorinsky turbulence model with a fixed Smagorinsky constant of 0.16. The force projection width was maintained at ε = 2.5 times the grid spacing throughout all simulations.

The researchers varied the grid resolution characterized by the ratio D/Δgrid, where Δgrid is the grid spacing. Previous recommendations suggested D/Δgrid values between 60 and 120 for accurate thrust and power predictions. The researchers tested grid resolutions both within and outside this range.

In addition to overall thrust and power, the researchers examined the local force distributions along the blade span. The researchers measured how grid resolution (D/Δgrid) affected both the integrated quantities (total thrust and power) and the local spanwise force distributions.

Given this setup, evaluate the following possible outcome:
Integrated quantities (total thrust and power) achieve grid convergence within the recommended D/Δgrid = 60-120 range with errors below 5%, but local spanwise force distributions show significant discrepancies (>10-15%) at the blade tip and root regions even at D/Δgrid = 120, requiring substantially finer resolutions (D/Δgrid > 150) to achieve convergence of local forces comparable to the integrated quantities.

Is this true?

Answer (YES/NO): NO